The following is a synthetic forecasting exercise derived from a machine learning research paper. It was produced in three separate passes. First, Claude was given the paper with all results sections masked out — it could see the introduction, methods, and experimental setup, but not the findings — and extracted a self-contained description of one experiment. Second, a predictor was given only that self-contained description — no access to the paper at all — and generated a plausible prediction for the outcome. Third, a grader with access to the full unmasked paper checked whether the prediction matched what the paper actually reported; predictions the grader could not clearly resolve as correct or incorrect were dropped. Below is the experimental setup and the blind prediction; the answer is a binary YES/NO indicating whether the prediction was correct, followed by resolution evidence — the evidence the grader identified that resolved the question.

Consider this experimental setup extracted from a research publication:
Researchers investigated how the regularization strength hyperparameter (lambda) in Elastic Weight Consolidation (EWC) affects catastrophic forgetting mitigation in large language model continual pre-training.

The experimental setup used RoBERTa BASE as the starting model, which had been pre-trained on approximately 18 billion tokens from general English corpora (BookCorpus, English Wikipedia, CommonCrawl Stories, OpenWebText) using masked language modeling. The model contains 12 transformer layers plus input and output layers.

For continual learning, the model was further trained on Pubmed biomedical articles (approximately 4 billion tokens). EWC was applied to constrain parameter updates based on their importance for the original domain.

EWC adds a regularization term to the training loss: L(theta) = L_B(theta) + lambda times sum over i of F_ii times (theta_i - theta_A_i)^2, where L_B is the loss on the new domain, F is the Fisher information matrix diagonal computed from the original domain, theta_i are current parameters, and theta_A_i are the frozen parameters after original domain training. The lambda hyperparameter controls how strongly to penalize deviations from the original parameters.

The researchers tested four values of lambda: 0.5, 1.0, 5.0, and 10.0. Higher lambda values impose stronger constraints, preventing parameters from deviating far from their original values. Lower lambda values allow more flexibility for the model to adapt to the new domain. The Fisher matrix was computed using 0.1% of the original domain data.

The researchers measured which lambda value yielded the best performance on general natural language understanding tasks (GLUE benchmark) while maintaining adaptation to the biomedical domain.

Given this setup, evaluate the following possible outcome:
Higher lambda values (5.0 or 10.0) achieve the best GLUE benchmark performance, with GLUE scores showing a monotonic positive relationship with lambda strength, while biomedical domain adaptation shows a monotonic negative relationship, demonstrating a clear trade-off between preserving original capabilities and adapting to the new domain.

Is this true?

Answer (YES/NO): YES